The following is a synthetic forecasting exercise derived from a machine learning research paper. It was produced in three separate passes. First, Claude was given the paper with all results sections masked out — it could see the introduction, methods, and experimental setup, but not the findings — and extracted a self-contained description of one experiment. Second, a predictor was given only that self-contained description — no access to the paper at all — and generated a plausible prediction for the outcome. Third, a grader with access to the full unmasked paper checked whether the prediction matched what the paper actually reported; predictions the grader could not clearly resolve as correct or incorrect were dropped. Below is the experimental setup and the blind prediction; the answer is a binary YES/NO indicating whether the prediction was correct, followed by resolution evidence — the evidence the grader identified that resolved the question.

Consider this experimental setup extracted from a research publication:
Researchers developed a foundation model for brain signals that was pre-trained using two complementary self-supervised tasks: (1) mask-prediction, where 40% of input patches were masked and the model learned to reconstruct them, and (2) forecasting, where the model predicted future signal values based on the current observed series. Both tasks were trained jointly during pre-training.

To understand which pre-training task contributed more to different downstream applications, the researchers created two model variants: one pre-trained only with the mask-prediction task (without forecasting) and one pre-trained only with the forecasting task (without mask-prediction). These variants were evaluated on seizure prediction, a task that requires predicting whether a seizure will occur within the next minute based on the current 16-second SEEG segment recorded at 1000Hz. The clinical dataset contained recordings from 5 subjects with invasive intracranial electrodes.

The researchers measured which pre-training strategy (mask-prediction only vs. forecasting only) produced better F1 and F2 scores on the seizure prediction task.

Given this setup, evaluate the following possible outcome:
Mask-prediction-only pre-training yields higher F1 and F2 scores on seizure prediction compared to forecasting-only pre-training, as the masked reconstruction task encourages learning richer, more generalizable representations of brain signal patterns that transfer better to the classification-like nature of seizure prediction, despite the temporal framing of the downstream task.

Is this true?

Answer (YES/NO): YES